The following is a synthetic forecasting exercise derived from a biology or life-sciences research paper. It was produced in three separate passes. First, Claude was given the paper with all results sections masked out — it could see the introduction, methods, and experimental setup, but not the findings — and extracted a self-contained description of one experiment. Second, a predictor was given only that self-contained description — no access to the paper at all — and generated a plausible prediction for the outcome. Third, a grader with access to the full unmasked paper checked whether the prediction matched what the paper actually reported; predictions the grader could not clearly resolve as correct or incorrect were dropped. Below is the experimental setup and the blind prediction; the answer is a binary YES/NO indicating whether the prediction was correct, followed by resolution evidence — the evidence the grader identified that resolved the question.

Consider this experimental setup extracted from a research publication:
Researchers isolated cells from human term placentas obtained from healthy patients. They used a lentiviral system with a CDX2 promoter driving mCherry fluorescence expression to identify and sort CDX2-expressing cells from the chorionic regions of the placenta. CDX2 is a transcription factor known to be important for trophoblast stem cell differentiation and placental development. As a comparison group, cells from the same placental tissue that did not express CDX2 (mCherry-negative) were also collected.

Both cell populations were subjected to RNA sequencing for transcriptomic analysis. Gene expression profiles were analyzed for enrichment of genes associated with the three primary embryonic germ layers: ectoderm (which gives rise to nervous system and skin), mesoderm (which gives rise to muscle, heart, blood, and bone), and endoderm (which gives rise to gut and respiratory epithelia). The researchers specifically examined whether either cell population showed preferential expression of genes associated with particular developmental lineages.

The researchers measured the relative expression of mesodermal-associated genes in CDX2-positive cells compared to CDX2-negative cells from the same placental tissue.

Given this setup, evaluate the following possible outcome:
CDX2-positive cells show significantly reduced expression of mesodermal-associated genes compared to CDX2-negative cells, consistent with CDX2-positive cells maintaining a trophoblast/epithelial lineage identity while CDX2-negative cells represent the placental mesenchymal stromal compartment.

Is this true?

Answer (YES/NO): NO